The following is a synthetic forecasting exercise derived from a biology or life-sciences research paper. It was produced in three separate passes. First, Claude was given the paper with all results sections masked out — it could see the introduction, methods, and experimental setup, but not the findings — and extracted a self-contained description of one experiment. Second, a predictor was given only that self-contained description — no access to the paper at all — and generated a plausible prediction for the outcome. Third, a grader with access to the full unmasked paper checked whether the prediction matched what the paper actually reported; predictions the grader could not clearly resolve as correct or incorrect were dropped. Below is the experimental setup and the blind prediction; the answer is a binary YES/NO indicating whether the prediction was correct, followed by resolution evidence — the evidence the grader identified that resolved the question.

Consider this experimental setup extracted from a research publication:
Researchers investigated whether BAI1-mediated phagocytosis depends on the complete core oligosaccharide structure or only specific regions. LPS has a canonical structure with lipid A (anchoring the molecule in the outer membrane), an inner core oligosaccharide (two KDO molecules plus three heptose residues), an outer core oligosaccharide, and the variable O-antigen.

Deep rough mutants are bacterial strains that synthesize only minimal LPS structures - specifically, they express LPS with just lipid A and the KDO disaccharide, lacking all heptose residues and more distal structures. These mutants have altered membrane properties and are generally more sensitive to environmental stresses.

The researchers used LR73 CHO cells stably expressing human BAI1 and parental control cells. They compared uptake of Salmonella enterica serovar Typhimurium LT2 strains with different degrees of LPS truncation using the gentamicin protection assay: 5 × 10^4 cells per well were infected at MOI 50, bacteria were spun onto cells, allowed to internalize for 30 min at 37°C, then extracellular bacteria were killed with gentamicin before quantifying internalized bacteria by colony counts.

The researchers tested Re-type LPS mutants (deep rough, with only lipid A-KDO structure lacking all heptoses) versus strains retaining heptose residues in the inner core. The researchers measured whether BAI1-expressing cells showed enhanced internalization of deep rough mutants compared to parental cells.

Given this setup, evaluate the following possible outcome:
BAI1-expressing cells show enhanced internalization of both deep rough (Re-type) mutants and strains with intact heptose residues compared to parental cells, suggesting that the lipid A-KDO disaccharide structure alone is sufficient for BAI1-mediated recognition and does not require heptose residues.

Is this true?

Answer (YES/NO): NO